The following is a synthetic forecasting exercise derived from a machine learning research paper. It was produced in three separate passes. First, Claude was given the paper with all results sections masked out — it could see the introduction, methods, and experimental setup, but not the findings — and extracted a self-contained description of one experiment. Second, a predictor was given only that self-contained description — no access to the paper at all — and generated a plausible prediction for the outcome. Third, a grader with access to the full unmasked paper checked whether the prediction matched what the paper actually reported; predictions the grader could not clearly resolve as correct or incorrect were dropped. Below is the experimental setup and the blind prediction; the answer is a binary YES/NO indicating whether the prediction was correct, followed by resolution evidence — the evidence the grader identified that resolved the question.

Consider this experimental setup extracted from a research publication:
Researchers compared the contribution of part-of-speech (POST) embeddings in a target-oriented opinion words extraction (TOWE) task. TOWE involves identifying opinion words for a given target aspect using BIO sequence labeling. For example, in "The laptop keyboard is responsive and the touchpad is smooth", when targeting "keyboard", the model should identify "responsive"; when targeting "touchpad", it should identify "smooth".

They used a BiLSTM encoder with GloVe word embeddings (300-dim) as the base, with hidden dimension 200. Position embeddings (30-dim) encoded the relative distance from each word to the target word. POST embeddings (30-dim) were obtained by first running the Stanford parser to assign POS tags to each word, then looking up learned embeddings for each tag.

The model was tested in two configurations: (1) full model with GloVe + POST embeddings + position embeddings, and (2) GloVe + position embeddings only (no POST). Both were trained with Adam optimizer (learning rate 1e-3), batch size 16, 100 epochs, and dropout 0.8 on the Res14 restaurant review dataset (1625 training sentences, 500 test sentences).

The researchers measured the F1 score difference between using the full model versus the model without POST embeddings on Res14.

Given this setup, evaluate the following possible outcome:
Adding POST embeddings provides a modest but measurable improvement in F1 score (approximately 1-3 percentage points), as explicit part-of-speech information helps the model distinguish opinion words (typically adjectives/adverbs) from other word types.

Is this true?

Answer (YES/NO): NO